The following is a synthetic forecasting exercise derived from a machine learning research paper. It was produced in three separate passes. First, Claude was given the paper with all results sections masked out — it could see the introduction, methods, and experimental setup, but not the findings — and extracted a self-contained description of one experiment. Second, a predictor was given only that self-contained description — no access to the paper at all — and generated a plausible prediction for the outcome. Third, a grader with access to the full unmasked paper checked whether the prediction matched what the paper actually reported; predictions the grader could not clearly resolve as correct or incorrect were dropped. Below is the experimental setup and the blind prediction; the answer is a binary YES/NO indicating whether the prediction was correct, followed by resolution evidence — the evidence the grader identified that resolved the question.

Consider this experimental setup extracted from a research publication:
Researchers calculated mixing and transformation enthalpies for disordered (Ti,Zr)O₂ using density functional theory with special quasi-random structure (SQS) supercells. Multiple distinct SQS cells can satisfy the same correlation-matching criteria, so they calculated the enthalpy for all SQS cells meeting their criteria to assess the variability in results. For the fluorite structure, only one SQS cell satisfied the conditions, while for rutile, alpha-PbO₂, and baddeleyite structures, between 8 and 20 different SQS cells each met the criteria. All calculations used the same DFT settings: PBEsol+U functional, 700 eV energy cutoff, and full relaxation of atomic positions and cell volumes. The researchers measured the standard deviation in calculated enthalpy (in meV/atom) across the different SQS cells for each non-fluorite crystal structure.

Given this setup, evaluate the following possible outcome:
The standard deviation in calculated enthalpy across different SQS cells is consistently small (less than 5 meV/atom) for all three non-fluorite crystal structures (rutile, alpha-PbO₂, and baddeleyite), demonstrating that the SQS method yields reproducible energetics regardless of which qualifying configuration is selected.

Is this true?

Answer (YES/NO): NO